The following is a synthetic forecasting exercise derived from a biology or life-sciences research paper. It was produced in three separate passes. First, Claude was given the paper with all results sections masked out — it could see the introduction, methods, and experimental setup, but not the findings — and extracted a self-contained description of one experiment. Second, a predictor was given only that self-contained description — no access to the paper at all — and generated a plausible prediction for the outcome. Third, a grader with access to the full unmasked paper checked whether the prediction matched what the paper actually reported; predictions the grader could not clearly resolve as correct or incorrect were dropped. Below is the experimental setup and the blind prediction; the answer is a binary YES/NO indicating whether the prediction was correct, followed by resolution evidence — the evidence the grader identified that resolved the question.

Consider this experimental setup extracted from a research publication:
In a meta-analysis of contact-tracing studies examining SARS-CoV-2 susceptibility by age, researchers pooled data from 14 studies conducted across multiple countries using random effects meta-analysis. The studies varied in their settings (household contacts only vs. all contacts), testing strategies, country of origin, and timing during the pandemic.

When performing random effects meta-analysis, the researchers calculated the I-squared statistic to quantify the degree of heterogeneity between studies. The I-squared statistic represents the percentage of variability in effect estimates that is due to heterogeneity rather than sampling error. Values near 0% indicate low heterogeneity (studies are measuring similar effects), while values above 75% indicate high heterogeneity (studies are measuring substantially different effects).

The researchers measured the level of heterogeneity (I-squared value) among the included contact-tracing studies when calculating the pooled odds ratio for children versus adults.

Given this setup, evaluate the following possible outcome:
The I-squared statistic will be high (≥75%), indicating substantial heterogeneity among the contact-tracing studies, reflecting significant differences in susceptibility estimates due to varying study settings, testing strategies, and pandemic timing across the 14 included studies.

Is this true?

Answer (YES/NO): YES